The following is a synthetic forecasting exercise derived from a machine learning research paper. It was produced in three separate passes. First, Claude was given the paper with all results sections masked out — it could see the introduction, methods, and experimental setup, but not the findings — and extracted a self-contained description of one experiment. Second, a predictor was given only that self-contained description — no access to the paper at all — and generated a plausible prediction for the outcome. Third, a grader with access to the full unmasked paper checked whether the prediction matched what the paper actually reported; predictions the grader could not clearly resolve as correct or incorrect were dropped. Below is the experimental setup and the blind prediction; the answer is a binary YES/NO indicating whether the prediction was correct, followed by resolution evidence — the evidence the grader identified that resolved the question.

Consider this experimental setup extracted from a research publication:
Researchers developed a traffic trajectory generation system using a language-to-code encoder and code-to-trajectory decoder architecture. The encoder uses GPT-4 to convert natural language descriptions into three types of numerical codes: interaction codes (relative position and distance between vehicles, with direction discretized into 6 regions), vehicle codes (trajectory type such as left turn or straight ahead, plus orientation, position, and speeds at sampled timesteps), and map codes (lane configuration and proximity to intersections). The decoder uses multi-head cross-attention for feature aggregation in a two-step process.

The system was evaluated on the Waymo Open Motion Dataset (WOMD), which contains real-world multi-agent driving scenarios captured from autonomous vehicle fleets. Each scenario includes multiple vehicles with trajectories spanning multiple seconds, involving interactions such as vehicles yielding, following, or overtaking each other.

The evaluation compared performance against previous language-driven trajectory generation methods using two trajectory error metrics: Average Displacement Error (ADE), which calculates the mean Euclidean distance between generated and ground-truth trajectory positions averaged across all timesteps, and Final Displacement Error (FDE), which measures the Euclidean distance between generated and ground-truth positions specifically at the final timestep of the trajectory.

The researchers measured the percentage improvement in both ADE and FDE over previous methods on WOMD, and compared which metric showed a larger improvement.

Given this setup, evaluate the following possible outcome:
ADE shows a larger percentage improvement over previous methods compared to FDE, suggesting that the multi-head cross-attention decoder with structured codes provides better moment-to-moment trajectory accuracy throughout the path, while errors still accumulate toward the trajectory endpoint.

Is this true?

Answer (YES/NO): NO